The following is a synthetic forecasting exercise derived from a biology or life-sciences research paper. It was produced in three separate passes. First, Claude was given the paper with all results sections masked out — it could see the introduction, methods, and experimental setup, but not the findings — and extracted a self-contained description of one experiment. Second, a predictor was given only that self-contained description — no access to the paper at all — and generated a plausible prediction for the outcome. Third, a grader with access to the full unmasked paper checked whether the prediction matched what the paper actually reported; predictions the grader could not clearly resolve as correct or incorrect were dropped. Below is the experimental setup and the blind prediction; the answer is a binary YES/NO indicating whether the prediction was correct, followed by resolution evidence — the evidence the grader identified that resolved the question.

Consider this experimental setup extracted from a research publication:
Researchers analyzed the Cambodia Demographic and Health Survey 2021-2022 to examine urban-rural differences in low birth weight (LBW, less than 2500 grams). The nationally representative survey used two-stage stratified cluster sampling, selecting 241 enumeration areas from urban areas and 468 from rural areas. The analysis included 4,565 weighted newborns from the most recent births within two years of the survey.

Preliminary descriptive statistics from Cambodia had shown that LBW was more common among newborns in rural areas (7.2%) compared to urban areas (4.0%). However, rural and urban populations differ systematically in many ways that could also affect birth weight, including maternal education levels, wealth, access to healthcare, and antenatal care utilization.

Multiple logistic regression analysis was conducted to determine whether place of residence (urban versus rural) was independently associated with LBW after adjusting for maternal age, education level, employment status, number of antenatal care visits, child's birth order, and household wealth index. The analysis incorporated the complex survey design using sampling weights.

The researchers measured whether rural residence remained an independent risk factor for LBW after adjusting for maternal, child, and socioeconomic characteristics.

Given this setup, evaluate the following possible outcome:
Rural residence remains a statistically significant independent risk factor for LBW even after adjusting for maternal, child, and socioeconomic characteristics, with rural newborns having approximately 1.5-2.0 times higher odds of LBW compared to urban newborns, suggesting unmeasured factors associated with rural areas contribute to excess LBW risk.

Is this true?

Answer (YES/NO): NO